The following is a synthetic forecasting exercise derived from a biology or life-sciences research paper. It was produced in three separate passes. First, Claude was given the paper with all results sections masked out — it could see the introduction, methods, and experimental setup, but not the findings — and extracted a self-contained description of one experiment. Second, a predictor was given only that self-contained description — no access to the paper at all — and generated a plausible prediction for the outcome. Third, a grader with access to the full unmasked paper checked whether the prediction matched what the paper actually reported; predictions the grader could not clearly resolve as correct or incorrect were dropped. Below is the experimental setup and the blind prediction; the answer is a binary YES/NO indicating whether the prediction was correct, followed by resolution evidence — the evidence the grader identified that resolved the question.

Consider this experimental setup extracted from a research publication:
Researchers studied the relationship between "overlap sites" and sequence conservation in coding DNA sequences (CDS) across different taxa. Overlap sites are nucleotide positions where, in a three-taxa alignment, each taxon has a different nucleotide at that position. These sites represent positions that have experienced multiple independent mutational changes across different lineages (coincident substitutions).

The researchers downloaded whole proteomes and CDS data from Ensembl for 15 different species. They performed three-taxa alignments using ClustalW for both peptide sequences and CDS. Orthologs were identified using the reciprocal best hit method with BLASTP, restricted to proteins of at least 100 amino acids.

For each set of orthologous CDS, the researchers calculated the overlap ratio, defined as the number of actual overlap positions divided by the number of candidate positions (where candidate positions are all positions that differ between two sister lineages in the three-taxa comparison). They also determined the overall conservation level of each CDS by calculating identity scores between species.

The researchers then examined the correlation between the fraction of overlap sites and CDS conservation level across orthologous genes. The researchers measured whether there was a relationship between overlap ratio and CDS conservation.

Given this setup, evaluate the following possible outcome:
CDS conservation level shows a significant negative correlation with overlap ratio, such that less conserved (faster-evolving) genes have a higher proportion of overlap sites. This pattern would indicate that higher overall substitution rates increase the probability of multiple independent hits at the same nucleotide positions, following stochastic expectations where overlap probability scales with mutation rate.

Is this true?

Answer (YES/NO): YES